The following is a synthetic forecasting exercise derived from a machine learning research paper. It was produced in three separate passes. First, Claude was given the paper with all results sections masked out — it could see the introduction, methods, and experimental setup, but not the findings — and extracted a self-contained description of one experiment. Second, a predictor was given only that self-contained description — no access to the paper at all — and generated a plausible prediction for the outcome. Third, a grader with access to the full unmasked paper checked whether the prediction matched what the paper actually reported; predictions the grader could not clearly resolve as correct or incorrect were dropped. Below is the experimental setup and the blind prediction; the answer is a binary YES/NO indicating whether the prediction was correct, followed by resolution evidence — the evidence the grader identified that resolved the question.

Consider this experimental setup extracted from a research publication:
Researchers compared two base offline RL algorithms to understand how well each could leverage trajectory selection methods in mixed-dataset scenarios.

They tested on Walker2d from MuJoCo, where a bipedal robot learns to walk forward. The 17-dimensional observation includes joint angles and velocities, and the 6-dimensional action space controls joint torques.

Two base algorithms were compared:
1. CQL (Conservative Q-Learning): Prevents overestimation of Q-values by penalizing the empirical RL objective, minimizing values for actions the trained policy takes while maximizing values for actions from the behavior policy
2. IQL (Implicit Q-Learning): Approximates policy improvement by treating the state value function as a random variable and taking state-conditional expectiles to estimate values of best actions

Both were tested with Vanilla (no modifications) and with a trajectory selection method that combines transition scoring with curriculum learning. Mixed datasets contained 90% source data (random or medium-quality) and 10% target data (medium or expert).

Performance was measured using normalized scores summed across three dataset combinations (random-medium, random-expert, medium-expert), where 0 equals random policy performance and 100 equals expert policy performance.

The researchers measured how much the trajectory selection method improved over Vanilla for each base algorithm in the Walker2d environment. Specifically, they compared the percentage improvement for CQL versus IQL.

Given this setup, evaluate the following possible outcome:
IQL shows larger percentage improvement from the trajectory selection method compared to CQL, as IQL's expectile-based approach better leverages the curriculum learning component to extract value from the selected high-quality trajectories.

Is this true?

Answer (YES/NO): NO